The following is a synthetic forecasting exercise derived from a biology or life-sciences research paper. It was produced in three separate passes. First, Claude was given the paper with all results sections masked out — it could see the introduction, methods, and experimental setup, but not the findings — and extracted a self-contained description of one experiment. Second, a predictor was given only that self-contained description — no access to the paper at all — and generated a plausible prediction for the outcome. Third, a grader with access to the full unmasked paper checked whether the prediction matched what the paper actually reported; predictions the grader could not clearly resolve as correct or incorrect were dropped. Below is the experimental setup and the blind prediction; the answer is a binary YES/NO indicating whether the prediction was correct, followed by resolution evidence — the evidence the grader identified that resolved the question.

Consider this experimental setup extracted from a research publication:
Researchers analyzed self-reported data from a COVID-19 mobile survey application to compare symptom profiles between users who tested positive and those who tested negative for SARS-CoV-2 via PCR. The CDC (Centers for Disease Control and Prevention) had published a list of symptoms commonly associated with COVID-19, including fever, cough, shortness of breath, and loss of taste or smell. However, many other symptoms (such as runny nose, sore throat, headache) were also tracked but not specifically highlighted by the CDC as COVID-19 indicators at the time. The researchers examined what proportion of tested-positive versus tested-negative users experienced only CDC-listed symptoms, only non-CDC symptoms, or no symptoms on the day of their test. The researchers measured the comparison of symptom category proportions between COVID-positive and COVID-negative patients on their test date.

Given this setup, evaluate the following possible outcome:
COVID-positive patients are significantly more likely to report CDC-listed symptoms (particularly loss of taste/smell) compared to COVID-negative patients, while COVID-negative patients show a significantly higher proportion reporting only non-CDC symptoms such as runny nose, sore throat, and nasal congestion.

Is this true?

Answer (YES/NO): NO